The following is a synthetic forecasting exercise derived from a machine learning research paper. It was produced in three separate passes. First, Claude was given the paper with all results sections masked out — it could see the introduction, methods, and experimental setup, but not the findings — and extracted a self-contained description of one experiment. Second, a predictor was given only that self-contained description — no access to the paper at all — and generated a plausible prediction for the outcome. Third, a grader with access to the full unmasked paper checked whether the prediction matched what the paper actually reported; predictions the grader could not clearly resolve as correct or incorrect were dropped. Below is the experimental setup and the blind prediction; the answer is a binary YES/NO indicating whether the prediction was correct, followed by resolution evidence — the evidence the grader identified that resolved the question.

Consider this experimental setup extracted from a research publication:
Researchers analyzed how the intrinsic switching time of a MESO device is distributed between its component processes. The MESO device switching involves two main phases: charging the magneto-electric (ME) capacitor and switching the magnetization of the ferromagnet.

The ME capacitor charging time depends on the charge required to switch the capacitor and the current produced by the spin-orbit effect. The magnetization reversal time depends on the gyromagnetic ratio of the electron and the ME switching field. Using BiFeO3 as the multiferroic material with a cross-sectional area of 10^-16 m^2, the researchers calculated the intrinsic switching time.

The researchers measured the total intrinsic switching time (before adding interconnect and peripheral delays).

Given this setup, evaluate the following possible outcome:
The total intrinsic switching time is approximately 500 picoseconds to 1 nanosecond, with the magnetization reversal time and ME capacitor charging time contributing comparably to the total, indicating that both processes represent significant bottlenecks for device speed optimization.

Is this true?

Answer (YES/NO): NO